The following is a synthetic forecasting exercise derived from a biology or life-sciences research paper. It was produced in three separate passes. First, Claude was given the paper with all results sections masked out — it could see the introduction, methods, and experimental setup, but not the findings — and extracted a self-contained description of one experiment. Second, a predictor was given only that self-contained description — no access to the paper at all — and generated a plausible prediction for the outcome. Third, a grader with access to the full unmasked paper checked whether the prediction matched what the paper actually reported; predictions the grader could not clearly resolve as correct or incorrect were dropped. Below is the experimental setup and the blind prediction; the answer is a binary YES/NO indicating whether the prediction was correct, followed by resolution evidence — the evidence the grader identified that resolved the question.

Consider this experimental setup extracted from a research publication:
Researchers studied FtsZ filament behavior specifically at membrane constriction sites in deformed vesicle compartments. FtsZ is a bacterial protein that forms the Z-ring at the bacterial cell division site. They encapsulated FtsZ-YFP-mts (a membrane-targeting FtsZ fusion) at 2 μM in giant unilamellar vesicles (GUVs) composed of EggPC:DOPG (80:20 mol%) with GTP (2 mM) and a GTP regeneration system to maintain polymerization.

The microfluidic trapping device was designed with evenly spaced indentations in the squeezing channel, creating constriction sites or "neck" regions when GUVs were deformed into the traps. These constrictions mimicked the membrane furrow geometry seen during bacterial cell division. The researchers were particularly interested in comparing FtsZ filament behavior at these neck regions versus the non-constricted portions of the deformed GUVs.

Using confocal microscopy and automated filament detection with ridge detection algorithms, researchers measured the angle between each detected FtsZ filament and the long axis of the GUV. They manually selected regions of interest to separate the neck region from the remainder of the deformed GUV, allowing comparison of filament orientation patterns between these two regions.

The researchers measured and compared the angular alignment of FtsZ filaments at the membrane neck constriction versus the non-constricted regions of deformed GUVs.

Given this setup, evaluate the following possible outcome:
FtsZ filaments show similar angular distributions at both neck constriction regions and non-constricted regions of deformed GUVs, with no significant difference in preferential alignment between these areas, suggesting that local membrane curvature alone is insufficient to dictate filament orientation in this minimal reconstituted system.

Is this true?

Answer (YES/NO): NO